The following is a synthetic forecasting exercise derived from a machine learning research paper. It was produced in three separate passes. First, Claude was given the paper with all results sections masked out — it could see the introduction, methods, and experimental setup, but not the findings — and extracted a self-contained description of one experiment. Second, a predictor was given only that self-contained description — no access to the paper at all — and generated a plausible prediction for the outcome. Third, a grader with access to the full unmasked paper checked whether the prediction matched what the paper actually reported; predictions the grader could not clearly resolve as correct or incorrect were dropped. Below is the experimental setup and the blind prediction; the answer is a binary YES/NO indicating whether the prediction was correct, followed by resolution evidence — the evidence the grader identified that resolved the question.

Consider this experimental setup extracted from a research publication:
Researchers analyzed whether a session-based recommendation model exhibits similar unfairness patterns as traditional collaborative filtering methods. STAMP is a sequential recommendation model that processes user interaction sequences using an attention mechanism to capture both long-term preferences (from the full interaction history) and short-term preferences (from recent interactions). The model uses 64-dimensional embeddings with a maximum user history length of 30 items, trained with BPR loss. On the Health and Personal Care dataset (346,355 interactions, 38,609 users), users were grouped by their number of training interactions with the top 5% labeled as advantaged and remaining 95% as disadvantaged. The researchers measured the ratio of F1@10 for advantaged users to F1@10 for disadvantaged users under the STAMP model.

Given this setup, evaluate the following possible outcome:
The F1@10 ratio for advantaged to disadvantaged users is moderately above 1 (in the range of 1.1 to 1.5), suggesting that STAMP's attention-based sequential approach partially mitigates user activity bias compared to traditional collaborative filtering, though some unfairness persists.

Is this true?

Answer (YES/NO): NO